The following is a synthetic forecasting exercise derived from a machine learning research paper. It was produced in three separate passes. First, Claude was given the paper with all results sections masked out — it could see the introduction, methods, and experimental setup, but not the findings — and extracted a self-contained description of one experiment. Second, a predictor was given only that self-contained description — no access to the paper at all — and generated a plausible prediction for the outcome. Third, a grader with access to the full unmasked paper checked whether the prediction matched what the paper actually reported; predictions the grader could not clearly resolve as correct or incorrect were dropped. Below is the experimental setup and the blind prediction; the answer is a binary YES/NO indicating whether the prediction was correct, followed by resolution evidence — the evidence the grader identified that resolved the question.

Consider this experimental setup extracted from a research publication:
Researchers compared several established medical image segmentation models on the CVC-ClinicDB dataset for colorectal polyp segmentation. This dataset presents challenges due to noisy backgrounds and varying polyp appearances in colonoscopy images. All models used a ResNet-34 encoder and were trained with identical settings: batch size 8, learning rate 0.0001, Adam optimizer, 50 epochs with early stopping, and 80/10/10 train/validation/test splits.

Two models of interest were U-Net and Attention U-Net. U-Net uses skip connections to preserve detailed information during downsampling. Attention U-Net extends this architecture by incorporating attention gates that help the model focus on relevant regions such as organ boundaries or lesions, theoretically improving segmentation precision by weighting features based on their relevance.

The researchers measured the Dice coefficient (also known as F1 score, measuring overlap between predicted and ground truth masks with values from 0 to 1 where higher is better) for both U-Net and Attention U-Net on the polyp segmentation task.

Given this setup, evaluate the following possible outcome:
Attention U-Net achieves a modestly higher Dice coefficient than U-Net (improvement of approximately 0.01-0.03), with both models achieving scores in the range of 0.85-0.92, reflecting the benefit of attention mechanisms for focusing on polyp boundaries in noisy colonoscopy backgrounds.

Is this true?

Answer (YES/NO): NO